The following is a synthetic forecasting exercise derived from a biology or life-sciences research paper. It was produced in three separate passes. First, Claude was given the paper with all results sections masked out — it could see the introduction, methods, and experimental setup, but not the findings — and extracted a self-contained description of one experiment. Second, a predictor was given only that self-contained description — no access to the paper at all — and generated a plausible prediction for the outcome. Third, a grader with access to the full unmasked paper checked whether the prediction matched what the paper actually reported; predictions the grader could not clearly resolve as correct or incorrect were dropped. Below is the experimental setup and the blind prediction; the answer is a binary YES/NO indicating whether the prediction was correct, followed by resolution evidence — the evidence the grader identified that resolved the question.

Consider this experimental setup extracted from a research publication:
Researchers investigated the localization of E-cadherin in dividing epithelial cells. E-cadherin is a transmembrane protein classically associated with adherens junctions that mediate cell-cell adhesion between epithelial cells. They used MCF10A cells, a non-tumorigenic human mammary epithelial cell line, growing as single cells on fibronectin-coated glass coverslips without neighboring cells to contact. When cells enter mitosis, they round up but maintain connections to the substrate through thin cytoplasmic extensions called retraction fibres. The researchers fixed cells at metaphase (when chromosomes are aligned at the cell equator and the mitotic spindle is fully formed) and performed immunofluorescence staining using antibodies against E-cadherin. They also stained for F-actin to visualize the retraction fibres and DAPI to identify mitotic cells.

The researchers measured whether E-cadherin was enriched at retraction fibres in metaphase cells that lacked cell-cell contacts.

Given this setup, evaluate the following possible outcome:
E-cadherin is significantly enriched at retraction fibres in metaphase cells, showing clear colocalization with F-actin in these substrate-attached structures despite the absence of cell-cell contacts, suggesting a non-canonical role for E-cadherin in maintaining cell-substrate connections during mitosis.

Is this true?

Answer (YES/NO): YES